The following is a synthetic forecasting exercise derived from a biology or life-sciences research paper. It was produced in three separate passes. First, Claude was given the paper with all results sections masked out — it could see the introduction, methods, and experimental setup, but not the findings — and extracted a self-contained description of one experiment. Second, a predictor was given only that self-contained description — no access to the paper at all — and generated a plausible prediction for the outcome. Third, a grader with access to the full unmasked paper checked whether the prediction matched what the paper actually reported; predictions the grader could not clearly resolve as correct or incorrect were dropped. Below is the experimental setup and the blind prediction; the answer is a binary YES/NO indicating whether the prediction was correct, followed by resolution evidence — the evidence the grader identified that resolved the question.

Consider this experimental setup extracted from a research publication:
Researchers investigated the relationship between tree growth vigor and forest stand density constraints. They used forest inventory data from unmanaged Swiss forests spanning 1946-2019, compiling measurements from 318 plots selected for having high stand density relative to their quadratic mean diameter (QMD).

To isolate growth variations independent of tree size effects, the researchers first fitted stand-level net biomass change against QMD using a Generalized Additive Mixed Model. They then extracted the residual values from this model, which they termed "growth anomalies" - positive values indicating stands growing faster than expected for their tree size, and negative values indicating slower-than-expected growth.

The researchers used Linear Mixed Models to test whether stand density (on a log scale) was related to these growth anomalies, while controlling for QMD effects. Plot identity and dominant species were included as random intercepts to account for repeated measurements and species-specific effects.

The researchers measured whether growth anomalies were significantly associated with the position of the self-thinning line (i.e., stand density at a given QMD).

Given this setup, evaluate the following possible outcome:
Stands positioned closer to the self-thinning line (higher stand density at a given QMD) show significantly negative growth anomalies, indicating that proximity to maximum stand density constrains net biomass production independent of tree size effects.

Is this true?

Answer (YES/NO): NO